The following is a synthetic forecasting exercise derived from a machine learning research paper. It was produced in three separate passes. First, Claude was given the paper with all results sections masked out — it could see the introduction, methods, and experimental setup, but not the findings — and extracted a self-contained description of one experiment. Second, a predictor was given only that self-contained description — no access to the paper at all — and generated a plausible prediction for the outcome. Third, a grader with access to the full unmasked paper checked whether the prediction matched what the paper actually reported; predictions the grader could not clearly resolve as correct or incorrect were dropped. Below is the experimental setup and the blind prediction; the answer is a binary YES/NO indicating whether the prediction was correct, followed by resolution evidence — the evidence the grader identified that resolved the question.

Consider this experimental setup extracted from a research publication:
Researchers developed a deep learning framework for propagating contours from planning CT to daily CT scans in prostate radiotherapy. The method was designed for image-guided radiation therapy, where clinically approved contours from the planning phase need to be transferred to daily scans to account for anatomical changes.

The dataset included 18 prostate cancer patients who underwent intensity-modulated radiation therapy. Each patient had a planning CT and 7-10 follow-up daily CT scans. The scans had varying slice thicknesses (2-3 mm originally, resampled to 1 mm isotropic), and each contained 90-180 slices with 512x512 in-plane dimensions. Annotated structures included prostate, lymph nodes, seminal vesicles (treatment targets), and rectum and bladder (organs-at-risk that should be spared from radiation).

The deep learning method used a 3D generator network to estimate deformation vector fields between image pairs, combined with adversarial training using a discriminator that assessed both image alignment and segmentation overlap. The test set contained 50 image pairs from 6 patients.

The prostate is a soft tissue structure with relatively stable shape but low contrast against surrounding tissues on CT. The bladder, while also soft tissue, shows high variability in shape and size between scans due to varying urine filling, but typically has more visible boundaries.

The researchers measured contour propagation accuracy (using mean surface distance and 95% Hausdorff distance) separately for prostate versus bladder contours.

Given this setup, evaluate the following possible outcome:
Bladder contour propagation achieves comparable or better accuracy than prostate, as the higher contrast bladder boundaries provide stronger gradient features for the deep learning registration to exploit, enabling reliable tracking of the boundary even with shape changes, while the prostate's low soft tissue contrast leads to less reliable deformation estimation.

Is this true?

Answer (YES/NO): NO